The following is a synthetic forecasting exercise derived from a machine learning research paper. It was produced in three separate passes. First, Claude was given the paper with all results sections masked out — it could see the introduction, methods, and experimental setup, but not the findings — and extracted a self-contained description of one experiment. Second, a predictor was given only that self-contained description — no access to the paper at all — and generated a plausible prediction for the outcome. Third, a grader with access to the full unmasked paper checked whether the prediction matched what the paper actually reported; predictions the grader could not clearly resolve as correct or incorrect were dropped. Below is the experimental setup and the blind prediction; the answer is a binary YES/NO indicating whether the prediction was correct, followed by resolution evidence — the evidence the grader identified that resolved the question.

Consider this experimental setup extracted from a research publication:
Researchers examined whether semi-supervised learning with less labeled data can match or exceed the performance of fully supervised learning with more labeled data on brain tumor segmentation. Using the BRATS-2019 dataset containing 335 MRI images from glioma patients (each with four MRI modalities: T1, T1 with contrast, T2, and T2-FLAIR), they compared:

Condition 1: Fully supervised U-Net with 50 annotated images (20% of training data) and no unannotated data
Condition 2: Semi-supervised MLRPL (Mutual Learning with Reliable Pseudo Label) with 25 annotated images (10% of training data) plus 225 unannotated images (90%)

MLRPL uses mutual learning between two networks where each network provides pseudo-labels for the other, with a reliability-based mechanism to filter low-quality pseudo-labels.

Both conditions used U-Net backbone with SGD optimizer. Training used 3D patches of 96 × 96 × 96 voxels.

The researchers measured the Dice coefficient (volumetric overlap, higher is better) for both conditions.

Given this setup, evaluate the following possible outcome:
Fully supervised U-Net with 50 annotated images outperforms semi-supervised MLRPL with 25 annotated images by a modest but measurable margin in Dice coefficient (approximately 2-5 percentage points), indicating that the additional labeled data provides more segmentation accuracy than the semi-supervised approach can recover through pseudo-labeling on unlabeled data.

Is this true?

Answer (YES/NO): NO